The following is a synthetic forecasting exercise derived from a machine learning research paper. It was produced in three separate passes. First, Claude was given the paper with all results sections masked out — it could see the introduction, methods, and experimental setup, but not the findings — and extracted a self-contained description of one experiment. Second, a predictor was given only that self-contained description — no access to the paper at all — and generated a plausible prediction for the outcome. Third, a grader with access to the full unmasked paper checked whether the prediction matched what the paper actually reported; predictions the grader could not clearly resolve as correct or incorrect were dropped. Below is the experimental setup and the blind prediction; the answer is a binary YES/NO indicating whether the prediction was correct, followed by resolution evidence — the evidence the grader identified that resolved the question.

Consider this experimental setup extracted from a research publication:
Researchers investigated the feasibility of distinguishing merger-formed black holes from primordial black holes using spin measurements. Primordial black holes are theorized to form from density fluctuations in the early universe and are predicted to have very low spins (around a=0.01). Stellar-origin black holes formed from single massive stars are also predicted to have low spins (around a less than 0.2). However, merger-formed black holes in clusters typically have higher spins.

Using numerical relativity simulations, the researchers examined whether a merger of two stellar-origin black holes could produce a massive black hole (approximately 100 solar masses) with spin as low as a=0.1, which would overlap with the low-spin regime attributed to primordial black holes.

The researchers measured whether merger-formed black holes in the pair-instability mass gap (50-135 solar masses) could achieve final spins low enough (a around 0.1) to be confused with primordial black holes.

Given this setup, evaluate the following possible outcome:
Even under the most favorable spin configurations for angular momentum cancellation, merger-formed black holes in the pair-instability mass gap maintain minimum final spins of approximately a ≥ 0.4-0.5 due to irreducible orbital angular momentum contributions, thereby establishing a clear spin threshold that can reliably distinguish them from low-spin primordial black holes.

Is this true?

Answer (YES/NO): NO